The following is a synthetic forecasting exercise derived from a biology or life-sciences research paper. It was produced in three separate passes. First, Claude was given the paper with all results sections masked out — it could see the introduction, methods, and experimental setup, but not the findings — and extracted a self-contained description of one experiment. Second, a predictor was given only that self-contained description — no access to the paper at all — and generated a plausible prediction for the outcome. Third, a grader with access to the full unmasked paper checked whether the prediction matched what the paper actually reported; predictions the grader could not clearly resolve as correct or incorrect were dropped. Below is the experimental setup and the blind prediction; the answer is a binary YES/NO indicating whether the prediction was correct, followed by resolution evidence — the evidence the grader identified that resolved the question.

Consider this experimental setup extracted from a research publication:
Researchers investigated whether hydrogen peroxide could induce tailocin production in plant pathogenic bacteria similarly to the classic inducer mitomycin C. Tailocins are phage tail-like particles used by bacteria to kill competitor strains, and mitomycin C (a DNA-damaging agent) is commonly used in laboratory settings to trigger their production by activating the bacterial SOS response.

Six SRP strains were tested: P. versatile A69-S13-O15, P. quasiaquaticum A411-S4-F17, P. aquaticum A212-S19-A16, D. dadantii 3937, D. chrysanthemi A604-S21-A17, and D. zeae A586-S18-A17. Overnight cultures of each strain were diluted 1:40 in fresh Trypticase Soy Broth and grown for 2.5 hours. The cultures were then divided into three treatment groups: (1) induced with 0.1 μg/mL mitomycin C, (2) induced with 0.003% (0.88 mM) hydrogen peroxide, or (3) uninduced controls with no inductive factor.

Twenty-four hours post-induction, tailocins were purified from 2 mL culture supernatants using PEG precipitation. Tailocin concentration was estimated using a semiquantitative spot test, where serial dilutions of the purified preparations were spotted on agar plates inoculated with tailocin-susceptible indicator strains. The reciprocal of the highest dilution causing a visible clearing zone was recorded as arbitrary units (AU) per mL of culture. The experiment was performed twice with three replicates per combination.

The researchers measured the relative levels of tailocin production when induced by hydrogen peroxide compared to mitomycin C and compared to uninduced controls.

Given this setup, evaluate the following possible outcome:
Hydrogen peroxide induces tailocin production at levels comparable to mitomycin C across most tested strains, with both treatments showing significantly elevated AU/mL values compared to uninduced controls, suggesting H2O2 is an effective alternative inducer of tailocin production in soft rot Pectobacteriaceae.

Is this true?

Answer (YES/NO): NO